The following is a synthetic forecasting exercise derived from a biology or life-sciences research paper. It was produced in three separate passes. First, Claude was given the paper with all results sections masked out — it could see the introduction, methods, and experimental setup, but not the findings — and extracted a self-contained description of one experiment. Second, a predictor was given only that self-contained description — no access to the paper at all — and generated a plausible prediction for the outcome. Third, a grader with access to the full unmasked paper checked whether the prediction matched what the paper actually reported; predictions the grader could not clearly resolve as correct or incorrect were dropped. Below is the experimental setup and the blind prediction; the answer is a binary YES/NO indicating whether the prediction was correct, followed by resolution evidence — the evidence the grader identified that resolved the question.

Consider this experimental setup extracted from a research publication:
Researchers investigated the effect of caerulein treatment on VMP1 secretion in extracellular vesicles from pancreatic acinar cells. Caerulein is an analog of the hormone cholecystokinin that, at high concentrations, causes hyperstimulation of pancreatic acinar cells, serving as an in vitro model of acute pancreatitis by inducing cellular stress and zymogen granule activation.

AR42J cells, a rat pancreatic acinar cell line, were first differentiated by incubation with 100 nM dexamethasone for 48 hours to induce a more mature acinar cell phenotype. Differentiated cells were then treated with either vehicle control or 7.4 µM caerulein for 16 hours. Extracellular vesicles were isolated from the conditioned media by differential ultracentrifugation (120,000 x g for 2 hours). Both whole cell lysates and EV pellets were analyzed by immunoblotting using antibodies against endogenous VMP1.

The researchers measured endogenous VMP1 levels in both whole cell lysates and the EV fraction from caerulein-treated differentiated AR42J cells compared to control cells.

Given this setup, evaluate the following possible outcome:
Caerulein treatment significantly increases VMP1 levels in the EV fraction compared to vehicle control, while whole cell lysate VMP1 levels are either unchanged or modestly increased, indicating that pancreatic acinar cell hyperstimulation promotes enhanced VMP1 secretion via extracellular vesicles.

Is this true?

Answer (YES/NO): NO